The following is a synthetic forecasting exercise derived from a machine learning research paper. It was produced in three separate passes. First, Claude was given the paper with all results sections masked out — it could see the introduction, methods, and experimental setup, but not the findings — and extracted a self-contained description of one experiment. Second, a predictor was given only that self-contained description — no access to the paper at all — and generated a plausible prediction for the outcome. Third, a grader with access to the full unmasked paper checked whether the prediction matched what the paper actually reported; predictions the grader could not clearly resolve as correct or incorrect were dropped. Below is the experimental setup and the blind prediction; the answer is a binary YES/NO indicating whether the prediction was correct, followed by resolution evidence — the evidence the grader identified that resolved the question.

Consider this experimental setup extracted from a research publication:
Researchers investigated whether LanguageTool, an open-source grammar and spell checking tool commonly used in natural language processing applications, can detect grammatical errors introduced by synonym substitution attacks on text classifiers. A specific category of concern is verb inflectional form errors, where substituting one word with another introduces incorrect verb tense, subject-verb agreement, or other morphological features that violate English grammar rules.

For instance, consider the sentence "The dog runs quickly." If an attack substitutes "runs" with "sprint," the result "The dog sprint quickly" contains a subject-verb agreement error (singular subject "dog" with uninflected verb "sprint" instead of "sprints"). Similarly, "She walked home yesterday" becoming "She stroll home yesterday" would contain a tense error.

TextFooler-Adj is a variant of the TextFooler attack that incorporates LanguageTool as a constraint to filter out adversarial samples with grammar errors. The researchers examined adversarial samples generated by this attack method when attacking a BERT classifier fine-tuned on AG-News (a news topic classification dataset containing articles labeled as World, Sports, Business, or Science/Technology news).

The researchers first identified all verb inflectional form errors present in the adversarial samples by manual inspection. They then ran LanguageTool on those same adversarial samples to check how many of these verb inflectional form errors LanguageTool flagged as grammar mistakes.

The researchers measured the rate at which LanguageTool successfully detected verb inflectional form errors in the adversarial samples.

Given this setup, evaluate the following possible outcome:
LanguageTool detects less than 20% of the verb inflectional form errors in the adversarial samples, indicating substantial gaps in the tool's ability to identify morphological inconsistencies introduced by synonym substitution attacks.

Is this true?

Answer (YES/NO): NO